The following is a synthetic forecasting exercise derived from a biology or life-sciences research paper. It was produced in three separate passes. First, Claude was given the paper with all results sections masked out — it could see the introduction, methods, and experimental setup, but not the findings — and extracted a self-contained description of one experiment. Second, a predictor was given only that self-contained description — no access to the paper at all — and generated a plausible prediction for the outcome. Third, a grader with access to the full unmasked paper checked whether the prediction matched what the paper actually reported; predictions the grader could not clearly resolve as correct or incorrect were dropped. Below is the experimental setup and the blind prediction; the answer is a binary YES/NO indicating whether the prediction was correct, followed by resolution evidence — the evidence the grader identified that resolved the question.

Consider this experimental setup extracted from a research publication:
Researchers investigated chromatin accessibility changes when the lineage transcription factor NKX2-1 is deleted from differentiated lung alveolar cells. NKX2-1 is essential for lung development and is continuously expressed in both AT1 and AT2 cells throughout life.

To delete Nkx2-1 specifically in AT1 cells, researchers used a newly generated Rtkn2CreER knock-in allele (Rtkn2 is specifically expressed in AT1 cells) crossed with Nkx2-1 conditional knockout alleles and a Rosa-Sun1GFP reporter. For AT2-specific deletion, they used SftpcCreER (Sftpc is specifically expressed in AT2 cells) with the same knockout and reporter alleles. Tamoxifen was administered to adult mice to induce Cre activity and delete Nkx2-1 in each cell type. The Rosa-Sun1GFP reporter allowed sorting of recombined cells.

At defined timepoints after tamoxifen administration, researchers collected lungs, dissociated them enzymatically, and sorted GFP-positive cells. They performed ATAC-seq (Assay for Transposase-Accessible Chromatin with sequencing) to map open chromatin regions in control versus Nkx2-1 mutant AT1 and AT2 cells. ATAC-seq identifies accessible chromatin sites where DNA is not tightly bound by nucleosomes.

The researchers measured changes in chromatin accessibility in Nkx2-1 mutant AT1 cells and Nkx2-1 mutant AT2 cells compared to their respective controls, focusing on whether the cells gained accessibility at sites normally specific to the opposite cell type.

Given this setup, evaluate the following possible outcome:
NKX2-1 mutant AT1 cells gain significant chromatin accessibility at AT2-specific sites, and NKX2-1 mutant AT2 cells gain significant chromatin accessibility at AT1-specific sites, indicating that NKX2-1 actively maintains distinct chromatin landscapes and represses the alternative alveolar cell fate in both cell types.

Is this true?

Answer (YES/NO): NO